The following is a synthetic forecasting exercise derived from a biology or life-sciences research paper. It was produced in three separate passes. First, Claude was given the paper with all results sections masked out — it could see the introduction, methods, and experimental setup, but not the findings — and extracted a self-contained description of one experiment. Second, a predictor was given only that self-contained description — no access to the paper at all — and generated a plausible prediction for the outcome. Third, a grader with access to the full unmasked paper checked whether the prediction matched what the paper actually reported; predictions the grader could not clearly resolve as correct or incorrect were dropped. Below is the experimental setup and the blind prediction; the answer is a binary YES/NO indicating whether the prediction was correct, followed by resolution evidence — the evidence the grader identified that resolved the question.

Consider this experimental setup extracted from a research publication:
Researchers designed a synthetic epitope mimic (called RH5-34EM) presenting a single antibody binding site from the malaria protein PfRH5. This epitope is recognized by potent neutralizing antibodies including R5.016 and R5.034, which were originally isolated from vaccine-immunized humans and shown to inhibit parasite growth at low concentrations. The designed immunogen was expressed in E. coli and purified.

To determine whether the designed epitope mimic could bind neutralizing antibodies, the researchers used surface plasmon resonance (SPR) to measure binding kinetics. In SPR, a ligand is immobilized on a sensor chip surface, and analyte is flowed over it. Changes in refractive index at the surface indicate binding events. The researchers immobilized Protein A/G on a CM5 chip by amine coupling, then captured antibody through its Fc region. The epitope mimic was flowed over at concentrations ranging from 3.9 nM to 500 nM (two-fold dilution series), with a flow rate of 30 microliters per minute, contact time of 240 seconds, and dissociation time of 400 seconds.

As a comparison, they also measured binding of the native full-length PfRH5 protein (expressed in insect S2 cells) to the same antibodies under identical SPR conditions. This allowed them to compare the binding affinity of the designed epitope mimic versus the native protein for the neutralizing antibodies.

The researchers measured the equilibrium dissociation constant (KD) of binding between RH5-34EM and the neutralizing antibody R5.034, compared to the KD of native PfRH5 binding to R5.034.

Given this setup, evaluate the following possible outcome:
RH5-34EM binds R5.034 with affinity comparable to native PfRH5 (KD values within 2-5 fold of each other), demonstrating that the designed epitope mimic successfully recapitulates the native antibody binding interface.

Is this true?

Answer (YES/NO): YES